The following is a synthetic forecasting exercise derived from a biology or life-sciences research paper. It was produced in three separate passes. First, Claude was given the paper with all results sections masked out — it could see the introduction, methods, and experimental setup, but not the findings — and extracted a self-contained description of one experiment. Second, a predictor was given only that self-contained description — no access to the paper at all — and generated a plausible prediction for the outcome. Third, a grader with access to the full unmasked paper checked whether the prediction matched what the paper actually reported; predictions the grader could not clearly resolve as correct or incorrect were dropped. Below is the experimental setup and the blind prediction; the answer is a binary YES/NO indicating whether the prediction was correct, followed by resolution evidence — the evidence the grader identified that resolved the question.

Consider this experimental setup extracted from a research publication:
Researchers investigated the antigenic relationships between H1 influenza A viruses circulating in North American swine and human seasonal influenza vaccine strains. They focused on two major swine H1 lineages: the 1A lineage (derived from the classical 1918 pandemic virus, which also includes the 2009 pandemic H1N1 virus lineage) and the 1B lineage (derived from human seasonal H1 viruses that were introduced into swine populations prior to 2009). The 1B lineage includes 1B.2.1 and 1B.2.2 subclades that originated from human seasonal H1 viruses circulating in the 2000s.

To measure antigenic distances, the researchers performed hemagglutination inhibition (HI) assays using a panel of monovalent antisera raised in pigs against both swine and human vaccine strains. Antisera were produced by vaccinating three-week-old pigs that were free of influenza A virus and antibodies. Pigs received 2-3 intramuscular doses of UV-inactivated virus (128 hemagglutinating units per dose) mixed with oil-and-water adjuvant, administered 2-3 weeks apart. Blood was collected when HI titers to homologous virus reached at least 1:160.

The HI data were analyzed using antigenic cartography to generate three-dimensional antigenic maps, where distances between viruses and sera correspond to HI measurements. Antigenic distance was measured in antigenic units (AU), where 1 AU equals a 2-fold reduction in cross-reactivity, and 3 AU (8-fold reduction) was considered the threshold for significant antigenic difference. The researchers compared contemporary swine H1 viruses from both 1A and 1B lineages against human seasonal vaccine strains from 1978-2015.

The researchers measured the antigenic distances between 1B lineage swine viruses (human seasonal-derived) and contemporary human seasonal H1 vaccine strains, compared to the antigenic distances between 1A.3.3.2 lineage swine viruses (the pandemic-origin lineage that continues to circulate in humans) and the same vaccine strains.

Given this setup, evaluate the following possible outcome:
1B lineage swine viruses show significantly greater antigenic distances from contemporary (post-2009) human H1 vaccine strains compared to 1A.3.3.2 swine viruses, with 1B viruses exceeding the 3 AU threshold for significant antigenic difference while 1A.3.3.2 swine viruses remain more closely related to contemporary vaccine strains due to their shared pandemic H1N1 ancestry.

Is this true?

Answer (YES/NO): YES